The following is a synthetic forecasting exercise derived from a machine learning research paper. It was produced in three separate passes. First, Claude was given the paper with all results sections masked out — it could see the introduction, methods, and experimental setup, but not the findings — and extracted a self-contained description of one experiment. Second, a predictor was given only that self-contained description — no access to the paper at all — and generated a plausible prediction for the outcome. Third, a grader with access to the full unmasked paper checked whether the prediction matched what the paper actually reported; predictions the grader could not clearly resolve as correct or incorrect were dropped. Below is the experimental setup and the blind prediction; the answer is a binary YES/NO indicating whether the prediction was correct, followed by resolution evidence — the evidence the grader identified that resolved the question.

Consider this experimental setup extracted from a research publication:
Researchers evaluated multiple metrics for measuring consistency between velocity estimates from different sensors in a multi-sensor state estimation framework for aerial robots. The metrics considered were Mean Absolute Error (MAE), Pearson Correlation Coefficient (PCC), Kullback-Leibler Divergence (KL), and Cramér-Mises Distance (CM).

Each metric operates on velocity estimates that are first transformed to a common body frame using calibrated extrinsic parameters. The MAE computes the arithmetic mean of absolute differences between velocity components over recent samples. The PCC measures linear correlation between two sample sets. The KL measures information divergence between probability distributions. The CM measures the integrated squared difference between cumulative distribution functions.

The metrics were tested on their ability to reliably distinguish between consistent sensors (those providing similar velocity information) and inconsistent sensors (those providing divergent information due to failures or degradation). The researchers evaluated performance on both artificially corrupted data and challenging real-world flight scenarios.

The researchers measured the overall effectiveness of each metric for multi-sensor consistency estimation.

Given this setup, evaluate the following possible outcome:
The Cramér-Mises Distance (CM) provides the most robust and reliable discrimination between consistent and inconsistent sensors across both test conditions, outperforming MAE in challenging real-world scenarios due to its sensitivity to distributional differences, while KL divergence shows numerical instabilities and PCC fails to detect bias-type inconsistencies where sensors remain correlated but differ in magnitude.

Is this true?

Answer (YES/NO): NO